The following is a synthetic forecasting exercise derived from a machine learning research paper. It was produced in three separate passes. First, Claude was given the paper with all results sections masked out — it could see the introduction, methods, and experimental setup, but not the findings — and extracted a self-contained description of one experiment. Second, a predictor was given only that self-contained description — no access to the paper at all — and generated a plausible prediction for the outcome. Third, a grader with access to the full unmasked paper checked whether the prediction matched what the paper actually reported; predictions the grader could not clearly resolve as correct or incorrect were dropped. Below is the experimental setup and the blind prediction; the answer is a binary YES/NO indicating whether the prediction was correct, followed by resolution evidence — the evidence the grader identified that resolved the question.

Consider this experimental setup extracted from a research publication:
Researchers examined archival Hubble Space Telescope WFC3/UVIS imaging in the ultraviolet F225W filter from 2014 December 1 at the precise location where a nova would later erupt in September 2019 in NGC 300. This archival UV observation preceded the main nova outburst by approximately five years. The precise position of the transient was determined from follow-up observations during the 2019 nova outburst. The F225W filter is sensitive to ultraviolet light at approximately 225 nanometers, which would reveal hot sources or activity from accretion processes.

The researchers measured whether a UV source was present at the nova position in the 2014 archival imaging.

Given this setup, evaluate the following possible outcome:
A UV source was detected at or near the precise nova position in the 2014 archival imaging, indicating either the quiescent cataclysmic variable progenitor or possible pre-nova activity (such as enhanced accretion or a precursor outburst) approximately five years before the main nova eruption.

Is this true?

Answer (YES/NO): YES